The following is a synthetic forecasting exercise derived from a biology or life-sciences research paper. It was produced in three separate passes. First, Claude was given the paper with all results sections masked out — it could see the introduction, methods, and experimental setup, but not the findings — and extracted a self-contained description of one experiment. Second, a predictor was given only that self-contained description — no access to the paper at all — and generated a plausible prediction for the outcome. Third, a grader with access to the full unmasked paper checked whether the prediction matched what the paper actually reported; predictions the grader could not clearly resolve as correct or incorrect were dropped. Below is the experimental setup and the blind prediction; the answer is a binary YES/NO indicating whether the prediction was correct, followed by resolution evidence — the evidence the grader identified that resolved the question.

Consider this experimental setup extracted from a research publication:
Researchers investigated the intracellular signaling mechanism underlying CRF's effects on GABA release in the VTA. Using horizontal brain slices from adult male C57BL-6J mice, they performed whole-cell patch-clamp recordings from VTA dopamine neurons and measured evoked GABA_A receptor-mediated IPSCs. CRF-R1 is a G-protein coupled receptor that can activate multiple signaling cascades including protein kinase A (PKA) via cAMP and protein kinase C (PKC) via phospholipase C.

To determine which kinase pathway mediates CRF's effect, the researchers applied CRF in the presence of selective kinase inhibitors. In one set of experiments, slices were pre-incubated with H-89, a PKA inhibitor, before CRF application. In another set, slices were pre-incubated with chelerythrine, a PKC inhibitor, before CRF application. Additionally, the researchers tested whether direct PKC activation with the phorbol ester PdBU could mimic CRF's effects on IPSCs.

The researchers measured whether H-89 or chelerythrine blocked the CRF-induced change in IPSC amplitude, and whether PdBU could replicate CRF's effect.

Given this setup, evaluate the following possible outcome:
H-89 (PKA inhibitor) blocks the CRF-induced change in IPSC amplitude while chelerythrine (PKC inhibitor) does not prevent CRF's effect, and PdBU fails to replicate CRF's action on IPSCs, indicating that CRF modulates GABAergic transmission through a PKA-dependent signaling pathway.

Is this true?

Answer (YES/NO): NO